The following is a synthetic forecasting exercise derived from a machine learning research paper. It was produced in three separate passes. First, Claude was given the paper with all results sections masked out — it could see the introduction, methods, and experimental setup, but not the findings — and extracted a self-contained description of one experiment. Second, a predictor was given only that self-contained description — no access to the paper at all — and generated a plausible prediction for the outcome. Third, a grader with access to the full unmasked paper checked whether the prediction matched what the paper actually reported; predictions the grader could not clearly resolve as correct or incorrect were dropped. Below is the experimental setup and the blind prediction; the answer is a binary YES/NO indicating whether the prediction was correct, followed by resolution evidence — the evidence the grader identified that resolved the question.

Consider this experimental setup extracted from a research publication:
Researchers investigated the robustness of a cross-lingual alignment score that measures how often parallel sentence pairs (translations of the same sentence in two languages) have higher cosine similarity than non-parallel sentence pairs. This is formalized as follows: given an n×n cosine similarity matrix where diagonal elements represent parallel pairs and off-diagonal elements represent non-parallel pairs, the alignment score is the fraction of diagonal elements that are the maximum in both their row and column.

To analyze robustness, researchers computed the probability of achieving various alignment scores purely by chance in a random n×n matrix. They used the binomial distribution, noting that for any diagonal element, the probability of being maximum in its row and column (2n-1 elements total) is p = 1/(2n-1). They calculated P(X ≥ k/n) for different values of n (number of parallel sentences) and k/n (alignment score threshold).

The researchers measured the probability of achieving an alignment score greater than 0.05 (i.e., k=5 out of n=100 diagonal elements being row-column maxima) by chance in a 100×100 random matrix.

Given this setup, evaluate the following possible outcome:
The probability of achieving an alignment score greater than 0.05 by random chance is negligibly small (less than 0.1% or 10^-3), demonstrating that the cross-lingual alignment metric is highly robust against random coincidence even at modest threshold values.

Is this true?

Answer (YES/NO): YES